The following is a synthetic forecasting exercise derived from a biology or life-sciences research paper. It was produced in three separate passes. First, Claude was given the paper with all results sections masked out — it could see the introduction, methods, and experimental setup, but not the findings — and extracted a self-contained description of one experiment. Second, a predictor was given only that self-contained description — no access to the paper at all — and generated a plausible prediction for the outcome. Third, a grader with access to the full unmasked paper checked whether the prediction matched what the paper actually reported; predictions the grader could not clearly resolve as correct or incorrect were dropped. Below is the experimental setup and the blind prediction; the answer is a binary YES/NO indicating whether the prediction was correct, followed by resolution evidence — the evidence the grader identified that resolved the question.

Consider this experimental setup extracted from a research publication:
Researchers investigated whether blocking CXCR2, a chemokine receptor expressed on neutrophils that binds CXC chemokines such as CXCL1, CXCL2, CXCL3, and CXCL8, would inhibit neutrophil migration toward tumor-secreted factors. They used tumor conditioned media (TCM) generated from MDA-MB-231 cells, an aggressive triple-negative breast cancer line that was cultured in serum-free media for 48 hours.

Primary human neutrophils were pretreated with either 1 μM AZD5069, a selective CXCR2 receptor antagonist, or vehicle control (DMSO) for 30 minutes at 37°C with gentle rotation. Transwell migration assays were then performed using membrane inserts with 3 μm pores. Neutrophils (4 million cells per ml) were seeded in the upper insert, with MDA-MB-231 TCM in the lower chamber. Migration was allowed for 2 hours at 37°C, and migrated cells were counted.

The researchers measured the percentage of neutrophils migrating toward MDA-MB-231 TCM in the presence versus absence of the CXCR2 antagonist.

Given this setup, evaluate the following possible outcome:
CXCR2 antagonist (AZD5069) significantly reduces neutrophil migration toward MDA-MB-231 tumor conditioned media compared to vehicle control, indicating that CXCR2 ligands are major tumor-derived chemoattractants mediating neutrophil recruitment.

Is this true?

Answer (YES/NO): NO